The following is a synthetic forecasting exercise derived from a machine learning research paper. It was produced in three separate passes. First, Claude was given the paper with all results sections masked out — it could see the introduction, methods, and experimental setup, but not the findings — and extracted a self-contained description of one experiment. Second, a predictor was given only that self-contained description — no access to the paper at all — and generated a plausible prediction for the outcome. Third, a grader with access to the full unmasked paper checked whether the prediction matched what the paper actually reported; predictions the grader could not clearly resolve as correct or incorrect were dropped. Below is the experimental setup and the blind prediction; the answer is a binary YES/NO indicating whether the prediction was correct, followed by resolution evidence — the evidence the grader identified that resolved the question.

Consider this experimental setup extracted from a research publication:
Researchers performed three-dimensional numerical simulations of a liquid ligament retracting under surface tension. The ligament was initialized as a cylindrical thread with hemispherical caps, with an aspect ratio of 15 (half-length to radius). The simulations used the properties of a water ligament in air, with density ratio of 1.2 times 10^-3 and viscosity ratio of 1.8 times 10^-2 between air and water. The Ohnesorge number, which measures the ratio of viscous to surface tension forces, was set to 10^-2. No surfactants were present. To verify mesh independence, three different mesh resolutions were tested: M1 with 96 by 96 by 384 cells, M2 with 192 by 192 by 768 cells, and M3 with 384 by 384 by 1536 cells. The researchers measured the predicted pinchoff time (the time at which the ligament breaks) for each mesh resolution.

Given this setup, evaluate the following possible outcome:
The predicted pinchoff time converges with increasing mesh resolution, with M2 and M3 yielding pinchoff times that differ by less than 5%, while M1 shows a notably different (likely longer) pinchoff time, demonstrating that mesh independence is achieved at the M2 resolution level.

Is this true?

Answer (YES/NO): NO